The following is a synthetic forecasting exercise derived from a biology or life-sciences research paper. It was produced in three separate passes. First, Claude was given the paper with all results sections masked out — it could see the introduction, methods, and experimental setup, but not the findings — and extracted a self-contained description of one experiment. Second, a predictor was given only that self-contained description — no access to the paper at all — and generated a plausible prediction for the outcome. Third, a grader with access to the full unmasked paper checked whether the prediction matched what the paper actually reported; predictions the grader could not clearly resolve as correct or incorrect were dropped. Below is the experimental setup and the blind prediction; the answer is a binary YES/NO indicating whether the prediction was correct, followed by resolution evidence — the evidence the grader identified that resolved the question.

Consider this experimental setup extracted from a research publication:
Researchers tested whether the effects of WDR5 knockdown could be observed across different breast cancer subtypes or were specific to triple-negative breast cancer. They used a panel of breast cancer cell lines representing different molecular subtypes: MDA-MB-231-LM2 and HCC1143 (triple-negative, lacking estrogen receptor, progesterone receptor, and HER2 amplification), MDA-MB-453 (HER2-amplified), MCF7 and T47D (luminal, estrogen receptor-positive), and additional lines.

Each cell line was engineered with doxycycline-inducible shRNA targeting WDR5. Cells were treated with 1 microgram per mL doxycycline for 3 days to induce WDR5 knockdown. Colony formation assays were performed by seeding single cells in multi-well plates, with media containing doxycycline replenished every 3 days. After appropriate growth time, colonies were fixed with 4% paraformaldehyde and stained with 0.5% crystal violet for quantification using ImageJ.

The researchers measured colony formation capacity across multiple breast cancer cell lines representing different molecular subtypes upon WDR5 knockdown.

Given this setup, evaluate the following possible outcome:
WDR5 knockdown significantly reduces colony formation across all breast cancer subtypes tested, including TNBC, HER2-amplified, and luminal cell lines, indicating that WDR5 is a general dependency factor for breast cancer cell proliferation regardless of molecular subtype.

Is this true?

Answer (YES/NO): YES